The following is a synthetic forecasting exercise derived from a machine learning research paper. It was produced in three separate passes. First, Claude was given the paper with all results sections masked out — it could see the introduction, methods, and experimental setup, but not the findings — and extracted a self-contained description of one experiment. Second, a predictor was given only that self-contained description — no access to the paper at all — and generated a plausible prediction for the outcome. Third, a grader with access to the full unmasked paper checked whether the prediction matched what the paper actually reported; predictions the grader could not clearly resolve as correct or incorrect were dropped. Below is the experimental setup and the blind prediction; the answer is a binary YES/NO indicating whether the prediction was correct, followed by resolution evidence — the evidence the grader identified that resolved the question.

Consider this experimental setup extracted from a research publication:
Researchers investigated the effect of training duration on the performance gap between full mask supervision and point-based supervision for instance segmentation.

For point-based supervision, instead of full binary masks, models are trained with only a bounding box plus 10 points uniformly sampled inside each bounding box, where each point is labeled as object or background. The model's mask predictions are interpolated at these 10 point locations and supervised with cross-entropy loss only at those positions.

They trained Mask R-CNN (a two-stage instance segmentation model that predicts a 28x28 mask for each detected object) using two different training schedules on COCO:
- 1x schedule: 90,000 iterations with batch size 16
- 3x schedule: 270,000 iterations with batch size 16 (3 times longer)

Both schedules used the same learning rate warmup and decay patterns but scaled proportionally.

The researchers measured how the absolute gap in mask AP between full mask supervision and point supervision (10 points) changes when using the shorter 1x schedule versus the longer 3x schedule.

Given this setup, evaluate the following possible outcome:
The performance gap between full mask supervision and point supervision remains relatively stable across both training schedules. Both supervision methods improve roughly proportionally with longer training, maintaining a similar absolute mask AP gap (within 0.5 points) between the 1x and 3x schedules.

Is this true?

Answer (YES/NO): NO